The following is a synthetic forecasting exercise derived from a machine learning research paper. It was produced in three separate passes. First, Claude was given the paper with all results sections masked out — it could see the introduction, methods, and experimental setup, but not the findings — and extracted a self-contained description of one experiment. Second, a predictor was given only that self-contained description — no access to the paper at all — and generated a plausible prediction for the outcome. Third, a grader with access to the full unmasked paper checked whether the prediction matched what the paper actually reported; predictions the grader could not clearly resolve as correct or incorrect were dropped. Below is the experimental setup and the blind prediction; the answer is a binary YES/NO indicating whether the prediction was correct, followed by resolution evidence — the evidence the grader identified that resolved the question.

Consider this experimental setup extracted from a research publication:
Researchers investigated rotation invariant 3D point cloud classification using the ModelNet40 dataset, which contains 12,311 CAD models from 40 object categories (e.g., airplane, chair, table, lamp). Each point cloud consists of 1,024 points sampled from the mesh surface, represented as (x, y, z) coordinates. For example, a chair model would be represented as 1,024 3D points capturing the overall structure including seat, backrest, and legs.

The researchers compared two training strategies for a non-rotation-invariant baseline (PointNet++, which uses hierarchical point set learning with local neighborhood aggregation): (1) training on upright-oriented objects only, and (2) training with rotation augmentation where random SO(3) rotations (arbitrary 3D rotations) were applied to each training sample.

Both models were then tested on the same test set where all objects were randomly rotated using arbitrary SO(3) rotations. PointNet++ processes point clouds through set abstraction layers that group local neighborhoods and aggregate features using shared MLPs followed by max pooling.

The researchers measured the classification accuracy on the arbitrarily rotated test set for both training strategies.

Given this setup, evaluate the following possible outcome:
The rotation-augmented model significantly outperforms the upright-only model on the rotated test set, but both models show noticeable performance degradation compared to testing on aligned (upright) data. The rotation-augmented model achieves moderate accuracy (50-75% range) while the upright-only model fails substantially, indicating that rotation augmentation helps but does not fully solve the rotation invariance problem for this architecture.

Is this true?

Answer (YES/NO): NO